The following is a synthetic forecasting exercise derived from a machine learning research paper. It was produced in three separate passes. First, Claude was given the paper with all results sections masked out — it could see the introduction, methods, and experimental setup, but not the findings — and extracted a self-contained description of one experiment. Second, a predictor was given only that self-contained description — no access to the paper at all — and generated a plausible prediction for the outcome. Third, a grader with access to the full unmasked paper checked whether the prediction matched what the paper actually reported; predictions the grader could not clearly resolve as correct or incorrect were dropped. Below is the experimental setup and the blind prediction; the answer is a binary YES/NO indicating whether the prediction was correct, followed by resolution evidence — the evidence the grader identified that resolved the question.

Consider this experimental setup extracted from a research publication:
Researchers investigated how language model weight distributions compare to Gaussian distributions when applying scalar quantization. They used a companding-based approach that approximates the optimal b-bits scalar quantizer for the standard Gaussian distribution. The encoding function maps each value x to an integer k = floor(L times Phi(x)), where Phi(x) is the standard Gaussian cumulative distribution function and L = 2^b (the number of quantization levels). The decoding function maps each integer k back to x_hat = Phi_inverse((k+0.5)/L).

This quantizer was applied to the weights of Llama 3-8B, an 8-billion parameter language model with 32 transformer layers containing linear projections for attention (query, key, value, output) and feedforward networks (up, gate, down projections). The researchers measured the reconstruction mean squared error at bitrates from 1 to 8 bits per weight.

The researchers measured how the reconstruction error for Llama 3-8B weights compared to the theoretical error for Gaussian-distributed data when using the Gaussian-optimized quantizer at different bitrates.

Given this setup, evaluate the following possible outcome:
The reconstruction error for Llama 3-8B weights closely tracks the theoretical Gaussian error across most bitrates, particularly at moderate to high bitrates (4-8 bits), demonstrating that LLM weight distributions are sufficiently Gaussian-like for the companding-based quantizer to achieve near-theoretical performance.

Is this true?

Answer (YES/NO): NO